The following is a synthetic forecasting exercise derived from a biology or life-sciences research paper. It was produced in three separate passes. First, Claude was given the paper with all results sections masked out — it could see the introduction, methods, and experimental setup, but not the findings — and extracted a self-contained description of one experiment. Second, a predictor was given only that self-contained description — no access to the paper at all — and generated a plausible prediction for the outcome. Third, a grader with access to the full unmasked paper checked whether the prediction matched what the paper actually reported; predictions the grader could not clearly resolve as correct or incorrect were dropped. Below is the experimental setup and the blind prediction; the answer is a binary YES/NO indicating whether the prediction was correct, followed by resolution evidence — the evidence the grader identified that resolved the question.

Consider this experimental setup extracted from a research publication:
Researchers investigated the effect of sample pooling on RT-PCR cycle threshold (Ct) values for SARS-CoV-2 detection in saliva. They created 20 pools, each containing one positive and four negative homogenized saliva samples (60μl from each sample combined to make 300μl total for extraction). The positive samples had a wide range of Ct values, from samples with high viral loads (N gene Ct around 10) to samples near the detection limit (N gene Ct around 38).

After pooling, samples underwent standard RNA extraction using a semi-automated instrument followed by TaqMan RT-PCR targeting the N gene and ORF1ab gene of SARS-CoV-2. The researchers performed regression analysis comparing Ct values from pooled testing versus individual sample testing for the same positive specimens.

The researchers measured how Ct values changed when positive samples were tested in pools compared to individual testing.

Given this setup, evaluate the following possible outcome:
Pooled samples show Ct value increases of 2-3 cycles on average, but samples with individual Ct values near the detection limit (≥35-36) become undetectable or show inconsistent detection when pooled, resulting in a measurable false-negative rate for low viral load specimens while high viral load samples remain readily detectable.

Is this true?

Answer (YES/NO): NO